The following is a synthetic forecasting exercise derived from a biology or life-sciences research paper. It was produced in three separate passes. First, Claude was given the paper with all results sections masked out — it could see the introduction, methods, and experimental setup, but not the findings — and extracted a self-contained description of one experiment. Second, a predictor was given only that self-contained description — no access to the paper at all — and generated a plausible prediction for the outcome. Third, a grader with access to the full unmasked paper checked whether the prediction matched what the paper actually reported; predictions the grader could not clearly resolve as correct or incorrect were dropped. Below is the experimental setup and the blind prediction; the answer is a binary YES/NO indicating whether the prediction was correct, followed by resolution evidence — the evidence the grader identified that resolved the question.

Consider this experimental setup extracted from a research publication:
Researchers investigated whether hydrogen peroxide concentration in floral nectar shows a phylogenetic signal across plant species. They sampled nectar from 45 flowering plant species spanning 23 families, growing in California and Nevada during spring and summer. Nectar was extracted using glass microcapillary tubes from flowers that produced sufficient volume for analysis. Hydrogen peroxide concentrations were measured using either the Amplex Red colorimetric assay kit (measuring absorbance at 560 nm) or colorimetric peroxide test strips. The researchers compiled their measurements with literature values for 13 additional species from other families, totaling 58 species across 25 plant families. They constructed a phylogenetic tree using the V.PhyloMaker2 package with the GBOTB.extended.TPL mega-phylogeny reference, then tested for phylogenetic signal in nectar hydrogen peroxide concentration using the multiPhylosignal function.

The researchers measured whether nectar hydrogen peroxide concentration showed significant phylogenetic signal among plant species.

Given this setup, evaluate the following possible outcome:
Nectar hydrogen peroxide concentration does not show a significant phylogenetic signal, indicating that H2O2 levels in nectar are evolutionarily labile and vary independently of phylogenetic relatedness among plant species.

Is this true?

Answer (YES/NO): YES